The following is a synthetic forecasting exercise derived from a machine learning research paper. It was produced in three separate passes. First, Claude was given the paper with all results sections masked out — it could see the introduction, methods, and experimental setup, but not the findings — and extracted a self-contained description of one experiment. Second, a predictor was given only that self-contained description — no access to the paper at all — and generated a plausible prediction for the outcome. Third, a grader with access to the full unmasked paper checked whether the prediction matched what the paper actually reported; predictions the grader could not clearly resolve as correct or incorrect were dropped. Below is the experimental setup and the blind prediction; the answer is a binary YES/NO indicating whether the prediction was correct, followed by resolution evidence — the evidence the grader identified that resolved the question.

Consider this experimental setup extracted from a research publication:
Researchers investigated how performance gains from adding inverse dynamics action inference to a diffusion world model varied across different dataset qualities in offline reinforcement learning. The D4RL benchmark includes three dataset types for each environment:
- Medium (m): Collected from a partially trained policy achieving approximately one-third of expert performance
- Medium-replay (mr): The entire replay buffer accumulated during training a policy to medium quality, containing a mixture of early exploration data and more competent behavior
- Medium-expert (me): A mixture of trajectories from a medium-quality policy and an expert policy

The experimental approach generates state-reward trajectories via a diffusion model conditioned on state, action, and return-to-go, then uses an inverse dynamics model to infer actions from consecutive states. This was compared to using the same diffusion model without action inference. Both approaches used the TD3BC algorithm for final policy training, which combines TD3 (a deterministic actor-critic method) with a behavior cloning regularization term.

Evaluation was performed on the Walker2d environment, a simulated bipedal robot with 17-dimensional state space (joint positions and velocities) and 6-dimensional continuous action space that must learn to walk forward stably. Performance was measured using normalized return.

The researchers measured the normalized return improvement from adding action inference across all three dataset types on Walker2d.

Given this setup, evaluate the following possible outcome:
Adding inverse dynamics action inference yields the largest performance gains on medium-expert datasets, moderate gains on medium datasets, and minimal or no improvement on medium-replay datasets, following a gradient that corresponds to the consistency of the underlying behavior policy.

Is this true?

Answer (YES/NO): NO